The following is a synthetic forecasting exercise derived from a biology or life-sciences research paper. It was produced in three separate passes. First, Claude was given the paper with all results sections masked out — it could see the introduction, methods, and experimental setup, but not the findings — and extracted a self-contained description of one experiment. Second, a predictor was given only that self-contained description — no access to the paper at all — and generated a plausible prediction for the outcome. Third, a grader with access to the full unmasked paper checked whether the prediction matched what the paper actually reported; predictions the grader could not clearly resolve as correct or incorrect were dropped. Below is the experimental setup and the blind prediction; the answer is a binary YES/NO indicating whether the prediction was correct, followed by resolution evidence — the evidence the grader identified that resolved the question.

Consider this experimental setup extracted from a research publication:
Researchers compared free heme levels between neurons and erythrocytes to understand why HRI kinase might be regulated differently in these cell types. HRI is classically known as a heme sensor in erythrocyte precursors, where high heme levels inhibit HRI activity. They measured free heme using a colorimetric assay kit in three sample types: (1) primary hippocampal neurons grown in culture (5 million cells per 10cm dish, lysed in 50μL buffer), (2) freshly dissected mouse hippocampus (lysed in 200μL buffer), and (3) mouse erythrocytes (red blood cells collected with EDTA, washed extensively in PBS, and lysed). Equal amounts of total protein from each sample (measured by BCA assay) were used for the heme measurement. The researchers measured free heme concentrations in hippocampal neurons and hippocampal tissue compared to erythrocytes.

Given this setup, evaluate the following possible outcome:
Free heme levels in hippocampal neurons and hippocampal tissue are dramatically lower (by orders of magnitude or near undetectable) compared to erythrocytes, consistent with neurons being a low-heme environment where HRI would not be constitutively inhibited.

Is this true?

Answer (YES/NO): YES